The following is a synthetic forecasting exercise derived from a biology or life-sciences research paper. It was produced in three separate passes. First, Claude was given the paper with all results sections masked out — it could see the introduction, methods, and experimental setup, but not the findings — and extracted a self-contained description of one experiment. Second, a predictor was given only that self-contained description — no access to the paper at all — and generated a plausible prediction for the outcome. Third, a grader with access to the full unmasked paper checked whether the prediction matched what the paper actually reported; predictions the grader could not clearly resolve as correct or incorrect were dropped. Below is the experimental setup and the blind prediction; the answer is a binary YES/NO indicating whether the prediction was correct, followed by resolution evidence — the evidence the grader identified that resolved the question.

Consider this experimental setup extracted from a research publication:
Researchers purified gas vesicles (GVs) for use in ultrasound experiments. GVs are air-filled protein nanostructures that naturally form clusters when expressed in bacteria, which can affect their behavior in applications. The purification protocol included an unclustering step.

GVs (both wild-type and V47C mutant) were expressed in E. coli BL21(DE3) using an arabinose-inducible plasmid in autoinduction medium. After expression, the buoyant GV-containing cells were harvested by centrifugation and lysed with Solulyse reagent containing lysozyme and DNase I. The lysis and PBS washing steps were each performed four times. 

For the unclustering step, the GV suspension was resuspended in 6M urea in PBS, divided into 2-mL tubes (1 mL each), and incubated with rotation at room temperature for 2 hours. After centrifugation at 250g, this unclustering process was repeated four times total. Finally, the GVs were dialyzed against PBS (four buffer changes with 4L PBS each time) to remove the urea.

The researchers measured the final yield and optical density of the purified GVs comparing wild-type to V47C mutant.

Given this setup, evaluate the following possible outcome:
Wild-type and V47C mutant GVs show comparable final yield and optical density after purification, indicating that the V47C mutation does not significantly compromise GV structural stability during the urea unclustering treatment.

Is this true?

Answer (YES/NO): NO